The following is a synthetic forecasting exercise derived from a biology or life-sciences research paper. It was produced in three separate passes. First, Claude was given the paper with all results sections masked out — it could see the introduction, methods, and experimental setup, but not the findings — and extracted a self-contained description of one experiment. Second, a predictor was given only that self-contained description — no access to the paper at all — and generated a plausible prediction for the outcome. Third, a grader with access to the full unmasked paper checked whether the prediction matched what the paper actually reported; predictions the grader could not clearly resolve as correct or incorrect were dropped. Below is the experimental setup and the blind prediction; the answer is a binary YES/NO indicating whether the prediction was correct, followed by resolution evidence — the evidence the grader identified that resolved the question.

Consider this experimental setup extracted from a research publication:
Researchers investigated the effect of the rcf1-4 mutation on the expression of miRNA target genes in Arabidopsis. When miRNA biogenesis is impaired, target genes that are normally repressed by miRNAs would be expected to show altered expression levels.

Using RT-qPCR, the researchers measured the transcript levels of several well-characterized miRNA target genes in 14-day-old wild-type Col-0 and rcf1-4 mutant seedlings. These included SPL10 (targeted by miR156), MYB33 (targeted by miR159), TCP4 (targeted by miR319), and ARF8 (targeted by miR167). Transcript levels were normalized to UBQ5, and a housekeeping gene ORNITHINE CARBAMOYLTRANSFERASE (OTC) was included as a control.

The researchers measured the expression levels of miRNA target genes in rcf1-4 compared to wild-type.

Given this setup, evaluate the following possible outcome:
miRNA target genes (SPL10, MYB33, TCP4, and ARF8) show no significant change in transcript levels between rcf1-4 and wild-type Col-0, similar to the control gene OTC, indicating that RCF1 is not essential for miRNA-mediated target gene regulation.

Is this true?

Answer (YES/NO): NO